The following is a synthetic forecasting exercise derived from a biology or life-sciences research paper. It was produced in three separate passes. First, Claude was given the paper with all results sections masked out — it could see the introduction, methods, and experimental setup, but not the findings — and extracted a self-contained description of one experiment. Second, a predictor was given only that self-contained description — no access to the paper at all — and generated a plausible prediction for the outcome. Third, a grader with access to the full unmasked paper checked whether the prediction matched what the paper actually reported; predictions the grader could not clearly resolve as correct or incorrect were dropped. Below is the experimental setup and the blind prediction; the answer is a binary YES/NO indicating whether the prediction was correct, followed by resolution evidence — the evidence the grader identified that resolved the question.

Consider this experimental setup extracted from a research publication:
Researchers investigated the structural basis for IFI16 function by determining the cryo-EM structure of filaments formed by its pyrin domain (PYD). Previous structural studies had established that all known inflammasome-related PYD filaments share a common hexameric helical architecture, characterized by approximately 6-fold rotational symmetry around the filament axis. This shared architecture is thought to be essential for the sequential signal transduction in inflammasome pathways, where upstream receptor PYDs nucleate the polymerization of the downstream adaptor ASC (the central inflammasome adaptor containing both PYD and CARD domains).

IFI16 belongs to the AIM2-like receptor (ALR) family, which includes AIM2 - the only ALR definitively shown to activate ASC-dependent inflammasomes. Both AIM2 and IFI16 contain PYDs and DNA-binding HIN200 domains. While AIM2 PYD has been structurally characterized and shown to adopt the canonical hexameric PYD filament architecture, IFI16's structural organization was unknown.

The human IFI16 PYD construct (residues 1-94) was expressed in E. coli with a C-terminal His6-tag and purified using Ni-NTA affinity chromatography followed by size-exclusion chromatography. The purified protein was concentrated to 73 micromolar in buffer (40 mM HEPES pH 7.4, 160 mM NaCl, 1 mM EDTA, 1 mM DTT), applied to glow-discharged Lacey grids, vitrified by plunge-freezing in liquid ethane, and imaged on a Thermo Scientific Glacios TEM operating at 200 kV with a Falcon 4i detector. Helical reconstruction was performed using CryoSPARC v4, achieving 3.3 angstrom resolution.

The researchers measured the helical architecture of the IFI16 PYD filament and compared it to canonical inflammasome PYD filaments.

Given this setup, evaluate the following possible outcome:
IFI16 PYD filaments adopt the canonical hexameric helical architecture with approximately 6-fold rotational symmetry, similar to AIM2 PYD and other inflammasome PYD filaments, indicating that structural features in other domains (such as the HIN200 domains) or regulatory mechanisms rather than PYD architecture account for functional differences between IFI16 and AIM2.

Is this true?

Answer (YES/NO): NO